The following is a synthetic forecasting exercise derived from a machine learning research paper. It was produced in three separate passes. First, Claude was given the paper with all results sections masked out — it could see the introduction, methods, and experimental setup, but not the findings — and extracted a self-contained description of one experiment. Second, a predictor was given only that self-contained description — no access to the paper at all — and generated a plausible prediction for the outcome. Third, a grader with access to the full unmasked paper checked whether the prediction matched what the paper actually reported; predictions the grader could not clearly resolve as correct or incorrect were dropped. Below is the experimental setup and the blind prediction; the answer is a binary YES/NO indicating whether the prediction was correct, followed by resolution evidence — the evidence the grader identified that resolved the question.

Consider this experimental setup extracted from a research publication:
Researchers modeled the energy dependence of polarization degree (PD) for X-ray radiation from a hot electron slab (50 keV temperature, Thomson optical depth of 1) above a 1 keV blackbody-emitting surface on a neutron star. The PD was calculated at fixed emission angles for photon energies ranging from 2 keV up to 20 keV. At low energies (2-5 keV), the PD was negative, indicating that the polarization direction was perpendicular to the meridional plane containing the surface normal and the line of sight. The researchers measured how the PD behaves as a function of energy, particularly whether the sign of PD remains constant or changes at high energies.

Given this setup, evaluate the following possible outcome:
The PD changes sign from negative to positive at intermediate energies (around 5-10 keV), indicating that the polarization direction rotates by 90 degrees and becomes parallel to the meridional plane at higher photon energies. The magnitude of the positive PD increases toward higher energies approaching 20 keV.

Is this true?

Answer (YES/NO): NO